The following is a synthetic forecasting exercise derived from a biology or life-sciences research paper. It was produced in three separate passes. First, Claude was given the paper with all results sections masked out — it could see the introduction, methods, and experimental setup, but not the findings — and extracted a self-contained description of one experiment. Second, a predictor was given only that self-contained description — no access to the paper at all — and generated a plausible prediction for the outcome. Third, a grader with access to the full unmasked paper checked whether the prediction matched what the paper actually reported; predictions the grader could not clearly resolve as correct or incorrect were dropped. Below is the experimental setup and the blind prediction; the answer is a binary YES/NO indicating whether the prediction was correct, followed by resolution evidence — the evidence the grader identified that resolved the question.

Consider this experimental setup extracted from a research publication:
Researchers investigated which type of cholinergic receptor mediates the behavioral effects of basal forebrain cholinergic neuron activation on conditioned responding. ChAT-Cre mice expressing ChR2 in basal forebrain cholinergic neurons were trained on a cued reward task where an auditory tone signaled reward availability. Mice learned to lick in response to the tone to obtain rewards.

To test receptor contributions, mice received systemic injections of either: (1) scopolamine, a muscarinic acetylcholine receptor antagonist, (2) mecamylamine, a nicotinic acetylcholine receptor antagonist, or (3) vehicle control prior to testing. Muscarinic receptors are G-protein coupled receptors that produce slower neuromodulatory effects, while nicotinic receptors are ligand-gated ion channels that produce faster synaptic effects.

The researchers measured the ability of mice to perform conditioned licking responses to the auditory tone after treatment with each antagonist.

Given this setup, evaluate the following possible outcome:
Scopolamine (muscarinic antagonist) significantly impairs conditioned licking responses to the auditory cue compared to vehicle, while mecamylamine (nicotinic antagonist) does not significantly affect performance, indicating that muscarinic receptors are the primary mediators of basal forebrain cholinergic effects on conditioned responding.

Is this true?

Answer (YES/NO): NO